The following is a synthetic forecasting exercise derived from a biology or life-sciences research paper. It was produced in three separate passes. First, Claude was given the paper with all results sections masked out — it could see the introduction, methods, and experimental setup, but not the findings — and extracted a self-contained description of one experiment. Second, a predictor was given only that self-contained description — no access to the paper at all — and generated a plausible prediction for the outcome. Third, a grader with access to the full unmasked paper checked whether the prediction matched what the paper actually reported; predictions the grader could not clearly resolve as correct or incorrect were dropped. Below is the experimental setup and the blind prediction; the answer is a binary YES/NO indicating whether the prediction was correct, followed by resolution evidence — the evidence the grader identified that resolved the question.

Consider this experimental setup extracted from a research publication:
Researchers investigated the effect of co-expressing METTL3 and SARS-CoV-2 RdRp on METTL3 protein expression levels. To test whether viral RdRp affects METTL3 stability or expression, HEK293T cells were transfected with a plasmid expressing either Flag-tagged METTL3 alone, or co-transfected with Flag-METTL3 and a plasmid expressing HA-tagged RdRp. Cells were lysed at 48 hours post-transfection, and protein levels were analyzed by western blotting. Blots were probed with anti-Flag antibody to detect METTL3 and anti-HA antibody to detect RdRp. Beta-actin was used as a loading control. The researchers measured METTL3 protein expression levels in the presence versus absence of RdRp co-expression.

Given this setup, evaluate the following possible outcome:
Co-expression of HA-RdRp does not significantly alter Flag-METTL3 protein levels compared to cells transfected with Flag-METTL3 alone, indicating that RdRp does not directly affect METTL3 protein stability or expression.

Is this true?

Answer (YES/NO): NO